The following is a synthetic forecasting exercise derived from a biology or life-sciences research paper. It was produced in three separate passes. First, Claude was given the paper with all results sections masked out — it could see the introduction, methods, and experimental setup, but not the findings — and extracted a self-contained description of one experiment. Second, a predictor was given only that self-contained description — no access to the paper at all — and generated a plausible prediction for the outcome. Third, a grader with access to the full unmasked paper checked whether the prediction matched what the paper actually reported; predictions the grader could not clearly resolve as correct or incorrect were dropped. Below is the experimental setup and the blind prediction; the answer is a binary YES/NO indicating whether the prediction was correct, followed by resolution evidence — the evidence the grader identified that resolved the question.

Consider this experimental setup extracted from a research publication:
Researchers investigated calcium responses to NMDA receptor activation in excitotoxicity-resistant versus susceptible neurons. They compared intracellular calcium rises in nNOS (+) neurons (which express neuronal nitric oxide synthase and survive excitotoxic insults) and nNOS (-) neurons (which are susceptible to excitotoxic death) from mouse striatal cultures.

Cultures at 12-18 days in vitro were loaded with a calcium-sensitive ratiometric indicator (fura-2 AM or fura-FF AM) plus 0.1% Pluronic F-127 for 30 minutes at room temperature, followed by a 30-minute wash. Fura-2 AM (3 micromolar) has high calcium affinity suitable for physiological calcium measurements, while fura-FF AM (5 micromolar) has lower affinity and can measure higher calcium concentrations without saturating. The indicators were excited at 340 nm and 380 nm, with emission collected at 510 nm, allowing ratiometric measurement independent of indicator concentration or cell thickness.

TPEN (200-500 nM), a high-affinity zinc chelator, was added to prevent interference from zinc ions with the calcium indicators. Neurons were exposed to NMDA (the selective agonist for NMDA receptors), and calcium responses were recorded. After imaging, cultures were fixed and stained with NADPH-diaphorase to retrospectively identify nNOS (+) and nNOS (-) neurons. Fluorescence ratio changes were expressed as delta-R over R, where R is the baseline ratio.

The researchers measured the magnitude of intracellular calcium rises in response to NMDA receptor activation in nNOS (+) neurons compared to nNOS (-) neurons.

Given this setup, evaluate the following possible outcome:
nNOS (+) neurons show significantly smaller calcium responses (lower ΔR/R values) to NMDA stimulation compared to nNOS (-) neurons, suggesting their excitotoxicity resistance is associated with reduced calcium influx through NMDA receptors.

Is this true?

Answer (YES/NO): NO